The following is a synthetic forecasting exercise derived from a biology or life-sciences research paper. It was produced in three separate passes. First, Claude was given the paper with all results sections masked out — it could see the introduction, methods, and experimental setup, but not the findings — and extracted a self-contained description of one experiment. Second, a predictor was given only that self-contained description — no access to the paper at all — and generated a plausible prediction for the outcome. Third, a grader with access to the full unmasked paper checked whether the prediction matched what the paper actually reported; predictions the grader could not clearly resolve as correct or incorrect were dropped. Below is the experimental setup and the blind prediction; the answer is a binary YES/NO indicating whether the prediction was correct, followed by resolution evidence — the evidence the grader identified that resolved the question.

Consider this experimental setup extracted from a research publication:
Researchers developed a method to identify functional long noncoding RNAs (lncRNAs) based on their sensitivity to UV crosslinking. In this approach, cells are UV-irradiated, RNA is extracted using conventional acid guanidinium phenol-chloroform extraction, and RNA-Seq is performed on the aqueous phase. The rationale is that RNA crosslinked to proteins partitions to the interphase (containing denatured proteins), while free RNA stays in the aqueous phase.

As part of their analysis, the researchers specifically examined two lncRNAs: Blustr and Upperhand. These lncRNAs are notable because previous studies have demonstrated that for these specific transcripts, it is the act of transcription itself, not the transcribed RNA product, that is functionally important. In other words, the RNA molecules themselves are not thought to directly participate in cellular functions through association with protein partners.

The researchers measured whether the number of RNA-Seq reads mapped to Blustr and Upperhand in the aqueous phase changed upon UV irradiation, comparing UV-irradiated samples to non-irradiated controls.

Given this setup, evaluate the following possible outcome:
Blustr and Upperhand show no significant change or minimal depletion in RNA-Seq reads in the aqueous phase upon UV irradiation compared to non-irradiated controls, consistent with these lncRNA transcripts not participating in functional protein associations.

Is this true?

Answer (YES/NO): YES